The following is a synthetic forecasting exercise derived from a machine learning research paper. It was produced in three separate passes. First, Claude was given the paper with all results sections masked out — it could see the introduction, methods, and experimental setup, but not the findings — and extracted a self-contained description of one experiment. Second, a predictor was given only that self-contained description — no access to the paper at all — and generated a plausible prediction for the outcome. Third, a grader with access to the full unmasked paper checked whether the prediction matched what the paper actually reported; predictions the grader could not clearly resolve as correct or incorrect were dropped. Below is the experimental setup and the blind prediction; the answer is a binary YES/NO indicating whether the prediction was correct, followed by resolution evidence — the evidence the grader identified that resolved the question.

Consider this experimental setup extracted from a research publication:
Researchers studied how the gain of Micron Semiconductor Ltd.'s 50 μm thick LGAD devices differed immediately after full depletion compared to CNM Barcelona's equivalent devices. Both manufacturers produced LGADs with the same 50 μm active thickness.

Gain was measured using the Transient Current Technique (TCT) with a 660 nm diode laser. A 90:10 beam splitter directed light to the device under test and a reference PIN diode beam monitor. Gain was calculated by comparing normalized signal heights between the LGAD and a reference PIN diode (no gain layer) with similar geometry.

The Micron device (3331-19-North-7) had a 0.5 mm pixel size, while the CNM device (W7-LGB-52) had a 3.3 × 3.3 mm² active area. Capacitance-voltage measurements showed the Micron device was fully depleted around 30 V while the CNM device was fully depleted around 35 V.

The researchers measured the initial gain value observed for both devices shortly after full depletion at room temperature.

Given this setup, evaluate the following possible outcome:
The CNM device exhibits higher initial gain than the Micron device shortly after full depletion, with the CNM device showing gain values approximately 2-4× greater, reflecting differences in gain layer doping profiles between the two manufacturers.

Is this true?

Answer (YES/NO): NO